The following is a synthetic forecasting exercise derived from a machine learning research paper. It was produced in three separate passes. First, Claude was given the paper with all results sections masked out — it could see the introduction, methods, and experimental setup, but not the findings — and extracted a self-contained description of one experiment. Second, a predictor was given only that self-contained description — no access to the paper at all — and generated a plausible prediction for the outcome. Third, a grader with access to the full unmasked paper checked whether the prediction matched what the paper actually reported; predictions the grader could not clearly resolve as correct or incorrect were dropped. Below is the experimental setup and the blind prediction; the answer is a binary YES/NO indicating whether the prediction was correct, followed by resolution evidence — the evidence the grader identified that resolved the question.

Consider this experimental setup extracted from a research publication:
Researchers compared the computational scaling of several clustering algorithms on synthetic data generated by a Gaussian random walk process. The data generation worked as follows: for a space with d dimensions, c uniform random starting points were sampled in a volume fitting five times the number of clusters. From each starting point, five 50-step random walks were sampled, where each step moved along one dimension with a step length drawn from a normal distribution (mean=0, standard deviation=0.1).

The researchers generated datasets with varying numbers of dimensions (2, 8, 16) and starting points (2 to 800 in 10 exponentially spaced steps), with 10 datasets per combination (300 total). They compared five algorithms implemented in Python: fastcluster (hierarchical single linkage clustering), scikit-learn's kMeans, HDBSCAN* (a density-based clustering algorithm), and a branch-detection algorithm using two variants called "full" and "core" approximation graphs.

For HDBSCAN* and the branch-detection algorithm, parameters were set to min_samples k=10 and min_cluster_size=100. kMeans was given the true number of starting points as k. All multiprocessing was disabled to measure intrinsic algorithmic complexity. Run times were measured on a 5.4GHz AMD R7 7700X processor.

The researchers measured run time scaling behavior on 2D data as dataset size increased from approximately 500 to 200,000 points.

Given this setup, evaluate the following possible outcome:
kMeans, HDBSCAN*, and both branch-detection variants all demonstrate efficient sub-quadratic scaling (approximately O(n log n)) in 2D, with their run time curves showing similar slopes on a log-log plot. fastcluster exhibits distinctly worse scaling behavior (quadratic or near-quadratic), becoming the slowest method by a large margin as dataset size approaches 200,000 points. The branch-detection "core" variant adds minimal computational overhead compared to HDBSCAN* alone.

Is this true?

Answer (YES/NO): NO